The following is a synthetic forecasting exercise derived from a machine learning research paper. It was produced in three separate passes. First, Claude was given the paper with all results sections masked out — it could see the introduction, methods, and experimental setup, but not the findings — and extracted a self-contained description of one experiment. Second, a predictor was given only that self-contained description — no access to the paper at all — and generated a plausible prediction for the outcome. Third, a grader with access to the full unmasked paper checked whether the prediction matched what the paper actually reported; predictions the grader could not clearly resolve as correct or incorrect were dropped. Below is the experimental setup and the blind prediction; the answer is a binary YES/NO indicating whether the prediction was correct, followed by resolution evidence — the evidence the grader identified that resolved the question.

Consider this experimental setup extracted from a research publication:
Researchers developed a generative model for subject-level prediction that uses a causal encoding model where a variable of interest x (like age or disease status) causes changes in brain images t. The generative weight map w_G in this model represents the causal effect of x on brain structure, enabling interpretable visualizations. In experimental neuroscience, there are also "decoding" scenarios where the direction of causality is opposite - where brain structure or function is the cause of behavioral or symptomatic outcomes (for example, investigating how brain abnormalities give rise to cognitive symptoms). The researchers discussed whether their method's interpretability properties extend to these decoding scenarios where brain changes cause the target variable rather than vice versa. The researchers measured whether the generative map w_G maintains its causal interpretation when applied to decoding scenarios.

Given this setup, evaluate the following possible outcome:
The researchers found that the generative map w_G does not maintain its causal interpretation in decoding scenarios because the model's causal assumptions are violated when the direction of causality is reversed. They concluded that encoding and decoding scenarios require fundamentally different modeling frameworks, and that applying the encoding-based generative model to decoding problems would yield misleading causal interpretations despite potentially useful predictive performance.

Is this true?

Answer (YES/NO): YES